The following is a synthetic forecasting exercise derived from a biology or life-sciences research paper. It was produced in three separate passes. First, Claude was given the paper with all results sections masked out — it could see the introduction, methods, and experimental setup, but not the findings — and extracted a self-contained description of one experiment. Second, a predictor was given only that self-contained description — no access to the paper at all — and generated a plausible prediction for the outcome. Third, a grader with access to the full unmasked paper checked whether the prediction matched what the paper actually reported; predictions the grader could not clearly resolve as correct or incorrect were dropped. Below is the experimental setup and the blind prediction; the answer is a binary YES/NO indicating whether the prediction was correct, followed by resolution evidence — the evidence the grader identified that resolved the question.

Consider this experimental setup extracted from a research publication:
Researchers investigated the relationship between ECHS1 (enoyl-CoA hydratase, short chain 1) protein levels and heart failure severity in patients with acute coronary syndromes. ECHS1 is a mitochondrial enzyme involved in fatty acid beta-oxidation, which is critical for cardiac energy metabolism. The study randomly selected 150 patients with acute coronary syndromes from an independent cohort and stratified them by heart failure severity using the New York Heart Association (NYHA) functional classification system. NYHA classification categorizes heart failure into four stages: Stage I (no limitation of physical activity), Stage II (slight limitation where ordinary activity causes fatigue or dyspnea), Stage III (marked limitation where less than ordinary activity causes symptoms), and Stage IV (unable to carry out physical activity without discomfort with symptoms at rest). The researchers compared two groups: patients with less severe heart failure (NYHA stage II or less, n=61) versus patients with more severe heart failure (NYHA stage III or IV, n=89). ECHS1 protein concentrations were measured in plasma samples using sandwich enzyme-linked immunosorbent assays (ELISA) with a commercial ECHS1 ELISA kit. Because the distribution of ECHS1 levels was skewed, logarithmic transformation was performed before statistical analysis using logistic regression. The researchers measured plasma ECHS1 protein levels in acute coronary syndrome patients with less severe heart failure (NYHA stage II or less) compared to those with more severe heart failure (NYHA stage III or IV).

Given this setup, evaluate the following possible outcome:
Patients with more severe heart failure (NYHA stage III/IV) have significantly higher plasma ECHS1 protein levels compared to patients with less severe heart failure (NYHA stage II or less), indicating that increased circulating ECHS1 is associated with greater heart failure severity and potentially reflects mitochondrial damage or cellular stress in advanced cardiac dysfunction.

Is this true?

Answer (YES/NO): NO